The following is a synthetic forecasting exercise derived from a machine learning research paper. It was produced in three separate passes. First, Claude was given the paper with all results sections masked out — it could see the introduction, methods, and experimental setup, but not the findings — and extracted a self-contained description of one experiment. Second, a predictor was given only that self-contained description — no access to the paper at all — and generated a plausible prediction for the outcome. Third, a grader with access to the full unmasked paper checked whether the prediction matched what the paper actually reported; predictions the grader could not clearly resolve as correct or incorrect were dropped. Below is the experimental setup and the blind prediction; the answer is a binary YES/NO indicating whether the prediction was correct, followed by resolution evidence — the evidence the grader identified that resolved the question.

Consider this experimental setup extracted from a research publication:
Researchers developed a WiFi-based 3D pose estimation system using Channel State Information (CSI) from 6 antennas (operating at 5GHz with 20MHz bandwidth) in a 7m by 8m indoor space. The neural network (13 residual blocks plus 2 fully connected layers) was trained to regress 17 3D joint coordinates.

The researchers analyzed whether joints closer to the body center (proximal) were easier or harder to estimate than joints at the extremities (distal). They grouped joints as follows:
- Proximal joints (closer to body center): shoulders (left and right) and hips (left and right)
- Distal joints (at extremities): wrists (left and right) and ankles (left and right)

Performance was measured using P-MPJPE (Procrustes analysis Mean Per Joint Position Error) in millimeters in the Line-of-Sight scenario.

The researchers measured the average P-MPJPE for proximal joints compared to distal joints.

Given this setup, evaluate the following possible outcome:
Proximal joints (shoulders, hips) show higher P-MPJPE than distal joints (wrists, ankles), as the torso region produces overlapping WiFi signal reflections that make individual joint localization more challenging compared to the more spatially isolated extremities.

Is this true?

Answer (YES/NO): NO